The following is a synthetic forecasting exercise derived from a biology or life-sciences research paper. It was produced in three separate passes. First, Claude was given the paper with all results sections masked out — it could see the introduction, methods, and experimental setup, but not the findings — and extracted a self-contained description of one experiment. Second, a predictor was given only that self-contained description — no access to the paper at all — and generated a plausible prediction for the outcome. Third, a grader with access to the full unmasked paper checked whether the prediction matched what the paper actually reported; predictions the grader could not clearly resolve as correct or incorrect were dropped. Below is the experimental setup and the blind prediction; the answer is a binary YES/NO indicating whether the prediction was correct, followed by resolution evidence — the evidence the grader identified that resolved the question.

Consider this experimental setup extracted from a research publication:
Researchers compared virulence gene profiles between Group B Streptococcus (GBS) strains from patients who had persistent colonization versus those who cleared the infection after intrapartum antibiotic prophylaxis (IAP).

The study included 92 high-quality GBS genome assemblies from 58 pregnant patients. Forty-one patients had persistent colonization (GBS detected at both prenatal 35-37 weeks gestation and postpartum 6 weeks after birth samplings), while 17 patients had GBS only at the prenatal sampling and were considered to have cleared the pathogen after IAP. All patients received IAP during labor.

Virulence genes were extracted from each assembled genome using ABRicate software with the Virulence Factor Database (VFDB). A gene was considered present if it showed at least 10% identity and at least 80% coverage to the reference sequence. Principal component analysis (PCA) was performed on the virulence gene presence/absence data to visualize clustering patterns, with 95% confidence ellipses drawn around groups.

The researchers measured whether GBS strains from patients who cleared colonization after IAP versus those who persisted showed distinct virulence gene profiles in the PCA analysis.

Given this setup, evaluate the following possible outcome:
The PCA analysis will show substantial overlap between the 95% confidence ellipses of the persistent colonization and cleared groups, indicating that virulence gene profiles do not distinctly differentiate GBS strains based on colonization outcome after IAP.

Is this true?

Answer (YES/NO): YES